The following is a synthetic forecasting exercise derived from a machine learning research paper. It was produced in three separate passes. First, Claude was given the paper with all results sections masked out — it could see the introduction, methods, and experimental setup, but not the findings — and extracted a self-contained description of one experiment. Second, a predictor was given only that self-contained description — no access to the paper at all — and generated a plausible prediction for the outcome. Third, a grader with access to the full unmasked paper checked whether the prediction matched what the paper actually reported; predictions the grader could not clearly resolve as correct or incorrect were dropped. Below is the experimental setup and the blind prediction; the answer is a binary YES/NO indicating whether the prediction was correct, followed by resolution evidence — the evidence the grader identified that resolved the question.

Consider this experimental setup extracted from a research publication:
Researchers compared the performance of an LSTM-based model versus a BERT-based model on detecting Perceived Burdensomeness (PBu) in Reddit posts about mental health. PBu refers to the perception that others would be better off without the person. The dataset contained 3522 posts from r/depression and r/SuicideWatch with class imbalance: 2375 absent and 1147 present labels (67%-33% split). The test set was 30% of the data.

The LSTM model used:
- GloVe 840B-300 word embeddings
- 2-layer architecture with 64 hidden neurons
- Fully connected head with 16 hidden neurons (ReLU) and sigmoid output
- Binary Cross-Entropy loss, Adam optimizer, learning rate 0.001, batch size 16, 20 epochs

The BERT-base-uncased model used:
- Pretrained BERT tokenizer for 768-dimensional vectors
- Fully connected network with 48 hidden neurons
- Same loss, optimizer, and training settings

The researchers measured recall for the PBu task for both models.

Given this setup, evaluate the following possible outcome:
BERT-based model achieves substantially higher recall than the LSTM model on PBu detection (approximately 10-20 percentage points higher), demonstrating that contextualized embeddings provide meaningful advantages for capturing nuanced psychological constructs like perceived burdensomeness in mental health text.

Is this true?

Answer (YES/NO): NO